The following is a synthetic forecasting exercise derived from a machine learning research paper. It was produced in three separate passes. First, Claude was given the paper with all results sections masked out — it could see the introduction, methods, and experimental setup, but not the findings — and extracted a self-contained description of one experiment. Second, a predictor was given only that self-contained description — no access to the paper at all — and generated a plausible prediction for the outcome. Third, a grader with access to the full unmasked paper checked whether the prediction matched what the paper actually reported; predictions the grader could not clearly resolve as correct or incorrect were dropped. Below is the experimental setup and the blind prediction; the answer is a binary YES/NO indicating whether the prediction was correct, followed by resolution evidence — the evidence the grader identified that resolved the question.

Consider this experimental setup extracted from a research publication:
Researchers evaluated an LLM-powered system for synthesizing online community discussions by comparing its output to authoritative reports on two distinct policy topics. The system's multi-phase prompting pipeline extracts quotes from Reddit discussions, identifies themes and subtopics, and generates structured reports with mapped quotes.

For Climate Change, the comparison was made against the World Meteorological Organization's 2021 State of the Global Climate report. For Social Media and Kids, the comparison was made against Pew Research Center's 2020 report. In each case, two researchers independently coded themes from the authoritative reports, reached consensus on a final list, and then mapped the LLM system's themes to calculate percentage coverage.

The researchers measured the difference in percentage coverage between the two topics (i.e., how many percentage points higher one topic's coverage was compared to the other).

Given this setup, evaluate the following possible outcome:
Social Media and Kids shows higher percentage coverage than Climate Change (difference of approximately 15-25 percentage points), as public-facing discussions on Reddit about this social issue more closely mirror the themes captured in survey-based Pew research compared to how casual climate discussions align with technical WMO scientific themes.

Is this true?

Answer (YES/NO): NO